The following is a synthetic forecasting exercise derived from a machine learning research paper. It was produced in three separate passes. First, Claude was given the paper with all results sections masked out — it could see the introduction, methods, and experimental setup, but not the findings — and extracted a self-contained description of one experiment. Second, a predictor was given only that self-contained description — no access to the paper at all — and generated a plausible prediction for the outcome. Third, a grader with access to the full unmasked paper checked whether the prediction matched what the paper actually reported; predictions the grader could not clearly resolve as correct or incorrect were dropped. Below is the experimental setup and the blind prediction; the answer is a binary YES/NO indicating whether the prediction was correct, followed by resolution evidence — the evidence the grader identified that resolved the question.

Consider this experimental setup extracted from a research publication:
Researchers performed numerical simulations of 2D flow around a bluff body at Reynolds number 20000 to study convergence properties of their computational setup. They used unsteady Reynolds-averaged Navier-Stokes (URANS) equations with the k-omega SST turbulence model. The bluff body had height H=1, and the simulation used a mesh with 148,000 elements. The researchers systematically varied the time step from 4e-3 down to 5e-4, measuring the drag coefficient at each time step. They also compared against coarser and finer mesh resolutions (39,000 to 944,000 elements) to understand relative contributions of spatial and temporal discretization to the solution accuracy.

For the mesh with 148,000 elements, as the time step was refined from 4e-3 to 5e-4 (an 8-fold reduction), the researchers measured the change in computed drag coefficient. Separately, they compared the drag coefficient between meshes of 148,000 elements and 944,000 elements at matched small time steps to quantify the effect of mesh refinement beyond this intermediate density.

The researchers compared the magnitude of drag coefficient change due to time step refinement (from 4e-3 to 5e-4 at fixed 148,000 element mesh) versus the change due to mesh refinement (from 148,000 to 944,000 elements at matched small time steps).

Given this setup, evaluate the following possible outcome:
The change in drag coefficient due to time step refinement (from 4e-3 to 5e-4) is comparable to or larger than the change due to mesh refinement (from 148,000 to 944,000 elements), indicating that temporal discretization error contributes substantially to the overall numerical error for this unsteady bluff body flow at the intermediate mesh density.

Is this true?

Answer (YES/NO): NO